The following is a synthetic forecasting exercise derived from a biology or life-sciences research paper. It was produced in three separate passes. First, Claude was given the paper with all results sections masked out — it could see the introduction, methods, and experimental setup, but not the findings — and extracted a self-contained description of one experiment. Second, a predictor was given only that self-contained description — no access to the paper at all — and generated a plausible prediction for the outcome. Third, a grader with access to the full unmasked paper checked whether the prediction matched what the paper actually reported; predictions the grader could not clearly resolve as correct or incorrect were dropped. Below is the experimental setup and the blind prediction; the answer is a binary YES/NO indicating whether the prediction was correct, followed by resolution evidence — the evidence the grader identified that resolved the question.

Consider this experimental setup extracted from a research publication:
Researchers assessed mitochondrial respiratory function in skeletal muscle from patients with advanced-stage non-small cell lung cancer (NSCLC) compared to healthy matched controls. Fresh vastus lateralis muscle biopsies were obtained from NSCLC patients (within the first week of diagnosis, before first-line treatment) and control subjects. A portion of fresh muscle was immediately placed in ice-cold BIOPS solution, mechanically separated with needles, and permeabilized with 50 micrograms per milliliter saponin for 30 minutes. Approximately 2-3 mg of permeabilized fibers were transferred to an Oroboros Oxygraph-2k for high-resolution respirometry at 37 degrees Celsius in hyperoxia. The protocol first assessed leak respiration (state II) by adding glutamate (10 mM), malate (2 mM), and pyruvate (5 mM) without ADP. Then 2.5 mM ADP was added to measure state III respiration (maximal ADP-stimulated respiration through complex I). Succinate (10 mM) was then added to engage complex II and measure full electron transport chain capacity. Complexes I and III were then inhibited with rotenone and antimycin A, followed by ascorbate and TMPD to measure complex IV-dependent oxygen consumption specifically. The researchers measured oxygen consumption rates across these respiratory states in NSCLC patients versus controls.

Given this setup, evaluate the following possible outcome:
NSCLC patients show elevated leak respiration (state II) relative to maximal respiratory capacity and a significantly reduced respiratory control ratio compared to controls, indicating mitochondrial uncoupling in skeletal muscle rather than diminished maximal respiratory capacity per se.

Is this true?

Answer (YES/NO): NO